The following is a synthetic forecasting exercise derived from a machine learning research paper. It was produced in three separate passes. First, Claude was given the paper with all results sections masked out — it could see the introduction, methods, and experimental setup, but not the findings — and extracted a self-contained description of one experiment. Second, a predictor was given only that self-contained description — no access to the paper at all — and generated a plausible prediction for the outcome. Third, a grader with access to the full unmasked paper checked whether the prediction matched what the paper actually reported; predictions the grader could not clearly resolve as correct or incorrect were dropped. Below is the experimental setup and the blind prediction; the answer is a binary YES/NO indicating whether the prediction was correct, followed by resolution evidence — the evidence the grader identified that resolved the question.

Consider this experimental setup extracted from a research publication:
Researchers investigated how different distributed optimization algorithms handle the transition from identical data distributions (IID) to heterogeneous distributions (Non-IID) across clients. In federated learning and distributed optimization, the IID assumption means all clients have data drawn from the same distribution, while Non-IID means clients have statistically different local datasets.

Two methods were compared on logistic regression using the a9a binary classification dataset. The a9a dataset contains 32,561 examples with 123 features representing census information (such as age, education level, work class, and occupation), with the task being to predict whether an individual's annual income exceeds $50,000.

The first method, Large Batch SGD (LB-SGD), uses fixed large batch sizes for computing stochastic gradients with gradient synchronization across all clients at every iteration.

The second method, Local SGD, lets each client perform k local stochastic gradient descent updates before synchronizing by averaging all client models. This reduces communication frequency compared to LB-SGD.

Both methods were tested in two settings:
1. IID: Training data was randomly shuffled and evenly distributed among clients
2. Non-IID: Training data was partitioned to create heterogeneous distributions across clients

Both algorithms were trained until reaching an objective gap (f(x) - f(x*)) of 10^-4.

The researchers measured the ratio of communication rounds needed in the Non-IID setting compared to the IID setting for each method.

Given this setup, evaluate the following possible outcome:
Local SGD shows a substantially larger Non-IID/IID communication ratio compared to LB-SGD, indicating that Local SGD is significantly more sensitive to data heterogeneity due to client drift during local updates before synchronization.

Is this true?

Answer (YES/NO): YES